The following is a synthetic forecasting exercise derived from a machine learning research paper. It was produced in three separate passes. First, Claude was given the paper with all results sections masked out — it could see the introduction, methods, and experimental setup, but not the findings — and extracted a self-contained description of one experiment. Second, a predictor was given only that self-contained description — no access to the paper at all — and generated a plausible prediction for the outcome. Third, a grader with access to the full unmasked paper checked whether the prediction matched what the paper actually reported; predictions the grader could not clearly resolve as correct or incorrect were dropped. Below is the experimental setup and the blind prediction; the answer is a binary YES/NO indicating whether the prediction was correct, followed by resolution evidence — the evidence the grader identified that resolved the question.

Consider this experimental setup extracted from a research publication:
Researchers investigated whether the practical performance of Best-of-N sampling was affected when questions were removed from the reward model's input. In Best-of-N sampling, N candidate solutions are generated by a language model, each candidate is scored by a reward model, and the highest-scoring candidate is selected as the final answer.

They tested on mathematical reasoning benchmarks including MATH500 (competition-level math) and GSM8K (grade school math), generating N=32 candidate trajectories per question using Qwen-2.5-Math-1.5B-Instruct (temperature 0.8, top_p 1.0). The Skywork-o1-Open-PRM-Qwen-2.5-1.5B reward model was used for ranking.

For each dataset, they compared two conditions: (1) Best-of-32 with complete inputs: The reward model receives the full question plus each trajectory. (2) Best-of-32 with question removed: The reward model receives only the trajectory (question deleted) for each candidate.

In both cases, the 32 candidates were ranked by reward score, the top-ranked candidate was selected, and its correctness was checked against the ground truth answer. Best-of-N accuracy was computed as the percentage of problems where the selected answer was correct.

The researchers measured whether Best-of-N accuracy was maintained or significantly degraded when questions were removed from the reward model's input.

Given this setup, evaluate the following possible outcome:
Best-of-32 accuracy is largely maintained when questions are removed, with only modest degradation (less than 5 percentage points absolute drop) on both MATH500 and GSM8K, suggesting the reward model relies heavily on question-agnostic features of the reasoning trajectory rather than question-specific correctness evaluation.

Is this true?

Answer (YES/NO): YES